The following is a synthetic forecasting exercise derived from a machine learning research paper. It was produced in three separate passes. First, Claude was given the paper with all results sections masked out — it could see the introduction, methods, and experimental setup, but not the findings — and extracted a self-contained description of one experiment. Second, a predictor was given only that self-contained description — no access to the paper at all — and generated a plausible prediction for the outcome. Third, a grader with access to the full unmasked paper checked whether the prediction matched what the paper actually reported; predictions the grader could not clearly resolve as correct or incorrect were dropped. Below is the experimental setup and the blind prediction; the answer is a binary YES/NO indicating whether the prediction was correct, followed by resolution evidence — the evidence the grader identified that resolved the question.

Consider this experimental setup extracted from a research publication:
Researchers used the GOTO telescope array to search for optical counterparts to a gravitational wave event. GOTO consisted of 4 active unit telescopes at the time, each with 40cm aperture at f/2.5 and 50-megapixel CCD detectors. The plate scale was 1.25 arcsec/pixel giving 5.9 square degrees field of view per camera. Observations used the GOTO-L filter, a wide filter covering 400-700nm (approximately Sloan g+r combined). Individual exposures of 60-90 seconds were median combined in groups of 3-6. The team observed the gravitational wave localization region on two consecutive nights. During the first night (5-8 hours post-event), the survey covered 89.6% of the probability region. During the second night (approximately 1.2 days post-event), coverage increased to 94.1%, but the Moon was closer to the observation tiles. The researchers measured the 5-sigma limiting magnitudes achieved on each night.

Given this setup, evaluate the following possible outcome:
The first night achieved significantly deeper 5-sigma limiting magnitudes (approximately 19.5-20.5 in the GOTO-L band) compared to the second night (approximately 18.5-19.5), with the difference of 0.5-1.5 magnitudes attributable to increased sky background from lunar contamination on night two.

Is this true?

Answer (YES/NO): NO